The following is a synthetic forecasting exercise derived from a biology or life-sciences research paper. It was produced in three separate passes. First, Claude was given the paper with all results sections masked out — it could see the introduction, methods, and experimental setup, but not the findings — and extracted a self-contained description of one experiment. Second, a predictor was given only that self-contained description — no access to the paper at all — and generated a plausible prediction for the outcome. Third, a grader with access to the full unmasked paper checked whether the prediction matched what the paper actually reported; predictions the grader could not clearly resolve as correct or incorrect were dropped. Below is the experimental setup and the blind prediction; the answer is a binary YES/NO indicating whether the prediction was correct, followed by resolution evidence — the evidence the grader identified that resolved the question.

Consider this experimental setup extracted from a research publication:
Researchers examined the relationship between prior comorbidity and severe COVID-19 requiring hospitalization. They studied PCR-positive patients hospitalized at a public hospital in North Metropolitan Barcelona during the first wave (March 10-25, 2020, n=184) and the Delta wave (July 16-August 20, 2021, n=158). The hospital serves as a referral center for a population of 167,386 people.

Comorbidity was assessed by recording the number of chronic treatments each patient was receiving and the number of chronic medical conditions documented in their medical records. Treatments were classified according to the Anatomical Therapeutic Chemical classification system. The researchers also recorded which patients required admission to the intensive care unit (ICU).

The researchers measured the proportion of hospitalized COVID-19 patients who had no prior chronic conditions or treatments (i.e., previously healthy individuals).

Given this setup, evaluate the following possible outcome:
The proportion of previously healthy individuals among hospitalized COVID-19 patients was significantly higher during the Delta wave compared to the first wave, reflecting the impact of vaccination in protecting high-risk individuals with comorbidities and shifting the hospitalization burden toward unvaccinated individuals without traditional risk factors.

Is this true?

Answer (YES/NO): YES